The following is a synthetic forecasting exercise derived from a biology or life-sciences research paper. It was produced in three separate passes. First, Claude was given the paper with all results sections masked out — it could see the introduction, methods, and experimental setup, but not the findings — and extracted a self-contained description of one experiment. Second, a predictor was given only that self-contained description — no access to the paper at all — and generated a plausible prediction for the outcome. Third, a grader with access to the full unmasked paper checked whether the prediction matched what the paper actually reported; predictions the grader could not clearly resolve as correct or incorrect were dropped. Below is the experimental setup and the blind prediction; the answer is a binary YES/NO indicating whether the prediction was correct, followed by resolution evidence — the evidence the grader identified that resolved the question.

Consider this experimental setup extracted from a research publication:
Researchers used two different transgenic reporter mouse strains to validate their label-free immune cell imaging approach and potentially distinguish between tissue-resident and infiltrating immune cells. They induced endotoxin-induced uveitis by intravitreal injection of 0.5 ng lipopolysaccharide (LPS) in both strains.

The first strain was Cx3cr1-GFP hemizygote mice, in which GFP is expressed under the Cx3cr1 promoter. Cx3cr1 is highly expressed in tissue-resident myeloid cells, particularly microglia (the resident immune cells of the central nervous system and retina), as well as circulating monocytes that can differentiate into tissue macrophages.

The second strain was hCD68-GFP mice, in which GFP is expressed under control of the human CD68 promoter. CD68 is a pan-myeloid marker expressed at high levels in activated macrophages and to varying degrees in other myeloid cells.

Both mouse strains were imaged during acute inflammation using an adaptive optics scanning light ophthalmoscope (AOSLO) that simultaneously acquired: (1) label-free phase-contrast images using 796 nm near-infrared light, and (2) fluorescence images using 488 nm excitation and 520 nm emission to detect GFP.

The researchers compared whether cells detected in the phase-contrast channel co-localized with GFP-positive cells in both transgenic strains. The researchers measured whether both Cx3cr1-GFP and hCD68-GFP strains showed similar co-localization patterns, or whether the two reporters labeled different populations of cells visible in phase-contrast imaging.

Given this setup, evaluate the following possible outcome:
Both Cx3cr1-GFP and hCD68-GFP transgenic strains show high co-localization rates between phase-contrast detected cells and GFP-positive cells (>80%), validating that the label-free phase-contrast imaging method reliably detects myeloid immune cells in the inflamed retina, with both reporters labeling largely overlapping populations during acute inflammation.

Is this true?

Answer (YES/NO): NO